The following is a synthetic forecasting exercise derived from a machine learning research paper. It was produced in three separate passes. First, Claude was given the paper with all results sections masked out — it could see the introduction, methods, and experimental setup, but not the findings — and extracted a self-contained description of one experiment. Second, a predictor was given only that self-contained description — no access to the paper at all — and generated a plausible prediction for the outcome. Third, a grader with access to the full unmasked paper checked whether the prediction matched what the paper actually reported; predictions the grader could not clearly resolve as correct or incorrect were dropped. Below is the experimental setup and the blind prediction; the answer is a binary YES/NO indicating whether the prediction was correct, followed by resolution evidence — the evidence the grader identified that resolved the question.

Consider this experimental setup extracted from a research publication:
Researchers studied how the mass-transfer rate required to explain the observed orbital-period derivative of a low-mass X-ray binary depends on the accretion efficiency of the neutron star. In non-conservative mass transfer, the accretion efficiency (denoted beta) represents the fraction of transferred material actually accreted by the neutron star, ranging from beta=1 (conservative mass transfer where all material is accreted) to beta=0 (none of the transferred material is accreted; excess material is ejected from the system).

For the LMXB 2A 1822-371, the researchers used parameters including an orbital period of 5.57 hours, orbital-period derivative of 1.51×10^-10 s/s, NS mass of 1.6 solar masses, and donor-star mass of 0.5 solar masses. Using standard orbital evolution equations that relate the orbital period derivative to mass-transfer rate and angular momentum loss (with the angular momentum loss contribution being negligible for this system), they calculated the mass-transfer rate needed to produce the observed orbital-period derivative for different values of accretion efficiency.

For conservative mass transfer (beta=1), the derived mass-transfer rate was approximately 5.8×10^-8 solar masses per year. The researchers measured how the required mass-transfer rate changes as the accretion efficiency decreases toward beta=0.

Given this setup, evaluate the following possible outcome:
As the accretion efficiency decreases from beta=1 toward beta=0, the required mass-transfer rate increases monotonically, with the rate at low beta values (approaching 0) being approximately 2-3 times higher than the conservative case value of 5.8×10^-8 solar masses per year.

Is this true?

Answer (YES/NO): NO